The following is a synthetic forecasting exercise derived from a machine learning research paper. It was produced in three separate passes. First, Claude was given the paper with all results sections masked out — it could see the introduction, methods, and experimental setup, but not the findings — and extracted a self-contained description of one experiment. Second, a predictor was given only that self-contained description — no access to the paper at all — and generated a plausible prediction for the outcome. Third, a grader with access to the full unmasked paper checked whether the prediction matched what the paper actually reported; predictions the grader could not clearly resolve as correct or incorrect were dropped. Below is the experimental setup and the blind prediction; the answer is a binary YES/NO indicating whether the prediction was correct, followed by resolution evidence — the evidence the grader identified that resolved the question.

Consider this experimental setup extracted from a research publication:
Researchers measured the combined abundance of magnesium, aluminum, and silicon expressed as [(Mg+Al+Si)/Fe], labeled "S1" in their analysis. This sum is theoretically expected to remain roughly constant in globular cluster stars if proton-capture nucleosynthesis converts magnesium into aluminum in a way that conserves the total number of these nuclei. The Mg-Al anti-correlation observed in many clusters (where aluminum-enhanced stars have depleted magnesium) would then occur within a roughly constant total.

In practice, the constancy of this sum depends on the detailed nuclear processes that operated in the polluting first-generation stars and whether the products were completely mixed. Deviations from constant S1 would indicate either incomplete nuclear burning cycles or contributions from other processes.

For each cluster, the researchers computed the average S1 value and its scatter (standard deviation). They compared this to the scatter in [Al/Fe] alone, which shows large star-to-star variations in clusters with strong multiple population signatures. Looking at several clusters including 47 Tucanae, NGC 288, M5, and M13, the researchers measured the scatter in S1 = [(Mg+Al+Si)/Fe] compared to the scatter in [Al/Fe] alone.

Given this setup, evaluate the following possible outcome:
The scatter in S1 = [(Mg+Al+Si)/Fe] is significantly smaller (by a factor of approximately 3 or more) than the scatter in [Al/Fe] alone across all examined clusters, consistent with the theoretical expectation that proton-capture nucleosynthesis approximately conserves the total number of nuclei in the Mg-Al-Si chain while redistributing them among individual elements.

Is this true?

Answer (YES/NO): NO